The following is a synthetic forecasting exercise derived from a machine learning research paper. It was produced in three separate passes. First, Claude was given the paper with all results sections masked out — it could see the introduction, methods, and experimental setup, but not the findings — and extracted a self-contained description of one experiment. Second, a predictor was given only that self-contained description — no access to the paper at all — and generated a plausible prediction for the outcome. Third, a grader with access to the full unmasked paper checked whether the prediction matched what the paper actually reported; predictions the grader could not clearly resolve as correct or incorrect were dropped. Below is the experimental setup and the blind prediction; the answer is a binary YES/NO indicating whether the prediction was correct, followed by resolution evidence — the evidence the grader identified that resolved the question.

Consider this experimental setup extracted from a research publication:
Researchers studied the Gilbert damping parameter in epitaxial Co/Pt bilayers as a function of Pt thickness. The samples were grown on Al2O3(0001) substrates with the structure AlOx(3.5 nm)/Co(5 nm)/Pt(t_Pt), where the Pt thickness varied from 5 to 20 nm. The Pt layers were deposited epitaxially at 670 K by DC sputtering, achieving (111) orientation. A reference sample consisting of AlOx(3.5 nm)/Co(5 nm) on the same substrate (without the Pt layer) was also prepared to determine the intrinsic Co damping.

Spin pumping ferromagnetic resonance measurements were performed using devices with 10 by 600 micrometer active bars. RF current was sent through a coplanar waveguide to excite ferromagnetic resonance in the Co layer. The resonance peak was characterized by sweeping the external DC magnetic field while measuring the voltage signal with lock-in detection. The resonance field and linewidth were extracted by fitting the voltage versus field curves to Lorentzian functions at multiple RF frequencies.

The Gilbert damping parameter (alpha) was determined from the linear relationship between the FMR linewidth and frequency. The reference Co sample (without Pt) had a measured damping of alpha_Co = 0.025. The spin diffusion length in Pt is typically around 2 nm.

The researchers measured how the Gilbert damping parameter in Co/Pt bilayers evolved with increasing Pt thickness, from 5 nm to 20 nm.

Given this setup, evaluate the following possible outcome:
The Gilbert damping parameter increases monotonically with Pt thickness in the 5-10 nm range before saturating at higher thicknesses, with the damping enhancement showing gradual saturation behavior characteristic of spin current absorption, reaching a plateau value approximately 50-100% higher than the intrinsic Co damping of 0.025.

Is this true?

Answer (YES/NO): NO